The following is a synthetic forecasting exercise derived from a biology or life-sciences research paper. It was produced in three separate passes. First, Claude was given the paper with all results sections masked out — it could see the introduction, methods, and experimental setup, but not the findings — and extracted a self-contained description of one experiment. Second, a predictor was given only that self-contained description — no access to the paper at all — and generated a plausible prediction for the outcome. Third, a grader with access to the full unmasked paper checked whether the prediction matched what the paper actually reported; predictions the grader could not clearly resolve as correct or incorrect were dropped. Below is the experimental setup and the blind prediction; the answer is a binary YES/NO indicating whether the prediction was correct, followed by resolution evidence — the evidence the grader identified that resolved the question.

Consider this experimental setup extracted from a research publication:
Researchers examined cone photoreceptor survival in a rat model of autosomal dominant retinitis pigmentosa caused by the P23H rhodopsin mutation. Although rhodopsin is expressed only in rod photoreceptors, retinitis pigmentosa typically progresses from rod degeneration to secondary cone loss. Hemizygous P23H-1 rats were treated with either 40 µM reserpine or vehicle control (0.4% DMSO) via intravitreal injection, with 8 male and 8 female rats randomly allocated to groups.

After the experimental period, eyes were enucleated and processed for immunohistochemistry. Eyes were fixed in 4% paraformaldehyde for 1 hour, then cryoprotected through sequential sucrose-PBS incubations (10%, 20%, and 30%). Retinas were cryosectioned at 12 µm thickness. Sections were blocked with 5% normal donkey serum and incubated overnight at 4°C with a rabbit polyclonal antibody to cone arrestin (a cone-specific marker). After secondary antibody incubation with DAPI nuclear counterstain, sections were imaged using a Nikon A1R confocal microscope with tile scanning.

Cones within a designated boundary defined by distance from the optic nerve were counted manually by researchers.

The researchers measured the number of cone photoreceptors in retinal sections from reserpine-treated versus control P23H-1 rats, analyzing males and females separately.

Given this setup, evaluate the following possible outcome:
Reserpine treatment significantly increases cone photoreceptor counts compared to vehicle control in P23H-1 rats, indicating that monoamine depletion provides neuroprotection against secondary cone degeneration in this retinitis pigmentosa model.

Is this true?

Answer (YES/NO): NO